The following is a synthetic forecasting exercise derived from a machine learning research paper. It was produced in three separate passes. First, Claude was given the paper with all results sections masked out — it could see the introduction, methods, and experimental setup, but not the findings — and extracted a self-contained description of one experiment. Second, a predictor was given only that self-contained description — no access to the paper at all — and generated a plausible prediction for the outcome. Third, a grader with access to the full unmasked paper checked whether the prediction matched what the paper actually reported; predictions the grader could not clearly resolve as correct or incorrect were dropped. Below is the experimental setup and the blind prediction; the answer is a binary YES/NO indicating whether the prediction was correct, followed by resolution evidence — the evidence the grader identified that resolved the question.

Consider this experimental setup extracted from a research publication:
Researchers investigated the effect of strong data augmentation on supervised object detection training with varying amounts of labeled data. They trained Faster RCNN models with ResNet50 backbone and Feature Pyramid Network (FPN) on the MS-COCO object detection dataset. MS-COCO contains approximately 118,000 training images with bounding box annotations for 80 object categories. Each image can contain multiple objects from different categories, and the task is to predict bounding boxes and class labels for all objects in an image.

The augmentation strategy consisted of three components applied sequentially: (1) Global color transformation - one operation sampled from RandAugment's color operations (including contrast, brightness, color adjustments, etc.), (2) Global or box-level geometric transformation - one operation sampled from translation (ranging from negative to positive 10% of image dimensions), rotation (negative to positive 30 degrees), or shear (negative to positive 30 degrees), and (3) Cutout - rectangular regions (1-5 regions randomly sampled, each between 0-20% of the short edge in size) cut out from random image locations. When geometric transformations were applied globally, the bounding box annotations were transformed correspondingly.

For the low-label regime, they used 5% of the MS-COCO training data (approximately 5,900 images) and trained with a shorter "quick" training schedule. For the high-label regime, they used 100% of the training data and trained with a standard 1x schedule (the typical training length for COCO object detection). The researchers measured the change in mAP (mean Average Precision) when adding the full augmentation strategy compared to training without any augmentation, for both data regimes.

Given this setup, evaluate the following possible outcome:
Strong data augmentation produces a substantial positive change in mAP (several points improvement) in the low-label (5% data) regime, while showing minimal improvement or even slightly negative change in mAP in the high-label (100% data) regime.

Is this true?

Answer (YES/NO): YES